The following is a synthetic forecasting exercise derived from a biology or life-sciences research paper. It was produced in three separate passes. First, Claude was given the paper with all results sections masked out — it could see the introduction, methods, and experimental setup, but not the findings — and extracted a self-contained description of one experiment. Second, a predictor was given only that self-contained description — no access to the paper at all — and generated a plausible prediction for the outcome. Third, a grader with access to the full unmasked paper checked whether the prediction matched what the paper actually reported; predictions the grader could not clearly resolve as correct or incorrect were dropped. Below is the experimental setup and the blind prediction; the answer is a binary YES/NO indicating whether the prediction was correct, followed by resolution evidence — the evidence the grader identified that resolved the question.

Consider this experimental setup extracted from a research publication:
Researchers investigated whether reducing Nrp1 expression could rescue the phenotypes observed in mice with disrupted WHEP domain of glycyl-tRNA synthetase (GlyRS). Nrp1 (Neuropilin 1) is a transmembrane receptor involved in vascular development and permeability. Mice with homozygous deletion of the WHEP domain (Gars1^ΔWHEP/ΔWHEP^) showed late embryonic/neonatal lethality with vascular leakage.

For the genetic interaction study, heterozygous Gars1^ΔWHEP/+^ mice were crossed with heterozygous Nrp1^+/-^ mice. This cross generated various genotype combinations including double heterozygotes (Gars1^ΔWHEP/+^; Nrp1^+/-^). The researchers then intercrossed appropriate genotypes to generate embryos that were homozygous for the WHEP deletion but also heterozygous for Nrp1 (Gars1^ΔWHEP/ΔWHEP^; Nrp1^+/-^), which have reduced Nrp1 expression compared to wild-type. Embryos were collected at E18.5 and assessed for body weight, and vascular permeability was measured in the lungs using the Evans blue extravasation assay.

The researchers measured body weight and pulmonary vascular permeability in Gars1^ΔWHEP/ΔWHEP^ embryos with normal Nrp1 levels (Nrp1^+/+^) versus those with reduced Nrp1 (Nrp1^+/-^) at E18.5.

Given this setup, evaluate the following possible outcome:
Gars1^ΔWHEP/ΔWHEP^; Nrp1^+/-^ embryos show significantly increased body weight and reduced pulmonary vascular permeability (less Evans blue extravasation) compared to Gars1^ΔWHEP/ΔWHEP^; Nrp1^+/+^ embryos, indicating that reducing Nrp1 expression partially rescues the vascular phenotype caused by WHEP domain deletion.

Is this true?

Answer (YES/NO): YES